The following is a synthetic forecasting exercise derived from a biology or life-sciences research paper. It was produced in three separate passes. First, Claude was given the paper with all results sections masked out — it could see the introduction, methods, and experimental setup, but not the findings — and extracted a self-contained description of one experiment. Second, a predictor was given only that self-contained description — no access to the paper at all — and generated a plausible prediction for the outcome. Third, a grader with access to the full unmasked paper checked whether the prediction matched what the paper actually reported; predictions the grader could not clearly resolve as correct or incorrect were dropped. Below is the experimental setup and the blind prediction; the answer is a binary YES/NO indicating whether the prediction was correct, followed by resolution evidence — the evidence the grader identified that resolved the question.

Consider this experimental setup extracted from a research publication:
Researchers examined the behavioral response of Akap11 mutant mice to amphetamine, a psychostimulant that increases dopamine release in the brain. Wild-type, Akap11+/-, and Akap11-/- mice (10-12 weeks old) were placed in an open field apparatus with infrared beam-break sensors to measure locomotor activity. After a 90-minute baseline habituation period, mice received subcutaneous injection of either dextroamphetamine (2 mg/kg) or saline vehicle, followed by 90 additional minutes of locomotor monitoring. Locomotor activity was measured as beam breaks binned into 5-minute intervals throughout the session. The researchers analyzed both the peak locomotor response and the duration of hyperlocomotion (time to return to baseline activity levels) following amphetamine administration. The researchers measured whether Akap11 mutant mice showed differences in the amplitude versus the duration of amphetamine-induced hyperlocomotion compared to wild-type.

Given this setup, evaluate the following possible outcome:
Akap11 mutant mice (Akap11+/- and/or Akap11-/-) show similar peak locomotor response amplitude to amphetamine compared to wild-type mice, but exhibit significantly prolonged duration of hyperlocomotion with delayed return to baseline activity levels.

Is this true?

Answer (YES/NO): NO